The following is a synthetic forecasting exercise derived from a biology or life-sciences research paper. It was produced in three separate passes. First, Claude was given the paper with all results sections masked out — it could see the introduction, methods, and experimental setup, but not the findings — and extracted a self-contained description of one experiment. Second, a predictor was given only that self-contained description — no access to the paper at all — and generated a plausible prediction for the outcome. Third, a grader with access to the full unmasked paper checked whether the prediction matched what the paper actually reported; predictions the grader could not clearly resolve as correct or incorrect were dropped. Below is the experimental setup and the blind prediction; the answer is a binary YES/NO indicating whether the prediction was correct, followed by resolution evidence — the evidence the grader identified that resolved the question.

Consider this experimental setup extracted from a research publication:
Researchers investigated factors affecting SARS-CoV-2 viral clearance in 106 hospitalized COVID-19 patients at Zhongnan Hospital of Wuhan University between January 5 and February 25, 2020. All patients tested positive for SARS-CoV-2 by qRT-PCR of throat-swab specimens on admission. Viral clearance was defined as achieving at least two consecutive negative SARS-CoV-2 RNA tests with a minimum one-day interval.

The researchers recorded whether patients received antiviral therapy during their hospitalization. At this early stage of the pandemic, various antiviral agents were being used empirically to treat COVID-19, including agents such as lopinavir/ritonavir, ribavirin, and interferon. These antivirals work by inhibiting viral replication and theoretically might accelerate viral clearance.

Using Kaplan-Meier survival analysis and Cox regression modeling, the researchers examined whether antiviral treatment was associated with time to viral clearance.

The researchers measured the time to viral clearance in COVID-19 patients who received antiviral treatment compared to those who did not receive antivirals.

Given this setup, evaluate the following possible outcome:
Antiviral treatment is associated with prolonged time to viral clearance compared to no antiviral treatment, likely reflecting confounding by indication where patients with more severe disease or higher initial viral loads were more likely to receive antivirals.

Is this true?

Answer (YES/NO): NO